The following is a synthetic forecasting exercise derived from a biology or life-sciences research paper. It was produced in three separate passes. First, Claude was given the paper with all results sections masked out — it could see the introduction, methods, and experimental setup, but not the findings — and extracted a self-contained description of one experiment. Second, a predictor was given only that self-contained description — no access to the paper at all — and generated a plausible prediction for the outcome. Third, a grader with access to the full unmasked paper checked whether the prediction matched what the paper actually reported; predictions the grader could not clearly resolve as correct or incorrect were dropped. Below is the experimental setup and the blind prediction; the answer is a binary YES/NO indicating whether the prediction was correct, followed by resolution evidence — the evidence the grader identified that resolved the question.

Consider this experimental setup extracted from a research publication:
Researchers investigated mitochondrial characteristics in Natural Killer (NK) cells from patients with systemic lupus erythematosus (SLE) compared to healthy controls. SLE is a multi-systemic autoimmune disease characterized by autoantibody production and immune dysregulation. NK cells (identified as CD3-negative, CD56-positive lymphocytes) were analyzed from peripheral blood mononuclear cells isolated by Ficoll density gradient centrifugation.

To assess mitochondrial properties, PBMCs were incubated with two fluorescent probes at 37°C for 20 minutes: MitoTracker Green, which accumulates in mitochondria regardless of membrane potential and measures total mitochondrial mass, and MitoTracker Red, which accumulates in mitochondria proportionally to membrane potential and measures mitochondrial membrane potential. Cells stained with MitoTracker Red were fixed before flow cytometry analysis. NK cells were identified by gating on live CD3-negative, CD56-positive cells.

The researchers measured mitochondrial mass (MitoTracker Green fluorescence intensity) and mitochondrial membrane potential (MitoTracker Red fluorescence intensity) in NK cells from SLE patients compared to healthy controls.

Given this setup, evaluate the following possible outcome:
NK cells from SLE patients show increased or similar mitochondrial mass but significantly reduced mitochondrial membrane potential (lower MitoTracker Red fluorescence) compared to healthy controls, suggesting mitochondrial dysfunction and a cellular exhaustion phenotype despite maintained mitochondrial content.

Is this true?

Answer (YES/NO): NO